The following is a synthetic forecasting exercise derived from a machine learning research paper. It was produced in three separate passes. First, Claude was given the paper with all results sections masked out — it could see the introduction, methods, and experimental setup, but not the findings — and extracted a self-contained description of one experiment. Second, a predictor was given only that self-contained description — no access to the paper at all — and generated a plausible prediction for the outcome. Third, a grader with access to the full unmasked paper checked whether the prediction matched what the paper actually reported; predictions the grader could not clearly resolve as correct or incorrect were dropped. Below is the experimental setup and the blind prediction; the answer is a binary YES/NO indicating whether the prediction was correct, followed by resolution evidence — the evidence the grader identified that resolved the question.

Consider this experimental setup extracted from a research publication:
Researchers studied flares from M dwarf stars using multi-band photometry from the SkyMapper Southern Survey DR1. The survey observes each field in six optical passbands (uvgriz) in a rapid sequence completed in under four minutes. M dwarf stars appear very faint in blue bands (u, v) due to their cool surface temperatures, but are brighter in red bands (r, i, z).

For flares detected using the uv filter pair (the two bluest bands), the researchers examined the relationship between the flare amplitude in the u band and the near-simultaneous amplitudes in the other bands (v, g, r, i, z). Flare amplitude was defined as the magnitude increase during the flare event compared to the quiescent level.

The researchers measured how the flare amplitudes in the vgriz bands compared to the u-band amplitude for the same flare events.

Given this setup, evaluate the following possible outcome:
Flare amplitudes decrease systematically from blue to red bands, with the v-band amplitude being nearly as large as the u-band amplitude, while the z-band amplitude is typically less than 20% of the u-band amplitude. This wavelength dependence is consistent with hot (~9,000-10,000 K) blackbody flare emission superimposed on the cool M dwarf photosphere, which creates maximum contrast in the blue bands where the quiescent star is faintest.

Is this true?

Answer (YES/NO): YES